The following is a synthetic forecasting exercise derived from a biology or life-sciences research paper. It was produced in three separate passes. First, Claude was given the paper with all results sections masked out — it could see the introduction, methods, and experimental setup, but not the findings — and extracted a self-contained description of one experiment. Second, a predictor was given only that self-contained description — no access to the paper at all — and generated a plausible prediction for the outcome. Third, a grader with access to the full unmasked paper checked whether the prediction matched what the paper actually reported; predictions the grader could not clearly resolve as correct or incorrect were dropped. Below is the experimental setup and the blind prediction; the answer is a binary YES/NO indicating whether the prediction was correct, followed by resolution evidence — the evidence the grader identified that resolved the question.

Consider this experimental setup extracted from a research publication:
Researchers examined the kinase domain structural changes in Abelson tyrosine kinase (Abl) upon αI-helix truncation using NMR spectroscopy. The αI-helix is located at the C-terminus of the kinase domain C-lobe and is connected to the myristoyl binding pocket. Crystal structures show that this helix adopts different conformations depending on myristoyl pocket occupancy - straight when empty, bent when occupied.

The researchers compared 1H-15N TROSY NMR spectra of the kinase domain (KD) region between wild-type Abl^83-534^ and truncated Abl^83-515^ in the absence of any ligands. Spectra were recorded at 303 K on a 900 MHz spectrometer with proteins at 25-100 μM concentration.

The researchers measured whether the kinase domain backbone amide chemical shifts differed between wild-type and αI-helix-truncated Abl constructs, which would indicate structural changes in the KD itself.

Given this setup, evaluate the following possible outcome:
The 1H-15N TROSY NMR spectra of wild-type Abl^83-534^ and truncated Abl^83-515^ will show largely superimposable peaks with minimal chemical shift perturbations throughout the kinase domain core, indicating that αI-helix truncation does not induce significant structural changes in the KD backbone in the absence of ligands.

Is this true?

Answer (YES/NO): NO